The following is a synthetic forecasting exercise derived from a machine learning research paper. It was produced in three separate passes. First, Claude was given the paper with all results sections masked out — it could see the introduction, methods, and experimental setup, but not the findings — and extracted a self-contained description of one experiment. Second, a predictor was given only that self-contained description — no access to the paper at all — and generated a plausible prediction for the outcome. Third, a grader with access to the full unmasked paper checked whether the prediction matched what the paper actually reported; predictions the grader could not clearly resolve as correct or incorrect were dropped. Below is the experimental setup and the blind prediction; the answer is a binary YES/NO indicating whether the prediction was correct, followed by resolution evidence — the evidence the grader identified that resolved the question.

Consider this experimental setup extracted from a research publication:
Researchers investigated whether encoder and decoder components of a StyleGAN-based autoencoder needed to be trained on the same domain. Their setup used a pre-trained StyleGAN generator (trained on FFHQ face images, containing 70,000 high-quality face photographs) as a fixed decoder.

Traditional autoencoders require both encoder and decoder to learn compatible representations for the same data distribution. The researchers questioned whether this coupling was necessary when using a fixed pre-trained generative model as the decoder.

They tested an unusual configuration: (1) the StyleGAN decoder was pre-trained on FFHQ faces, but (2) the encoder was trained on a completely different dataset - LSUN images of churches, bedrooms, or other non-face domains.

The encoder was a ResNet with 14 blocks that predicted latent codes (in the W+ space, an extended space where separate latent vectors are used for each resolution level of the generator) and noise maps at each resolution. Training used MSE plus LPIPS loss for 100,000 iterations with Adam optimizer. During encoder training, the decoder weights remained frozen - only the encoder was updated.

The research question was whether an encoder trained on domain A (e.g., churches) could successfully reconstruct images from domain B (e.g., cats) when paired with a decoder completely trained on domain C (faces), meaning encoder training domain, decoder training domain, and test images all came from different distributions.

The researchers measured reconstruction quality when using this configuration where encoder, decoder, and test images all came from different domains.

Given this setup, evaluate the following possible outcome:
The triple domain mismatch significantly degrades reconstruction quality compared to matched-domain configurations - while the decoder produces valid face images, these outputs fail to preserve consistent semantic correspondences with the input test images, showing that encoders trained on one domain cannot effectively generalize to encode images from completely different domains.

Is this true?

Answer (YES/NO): NO